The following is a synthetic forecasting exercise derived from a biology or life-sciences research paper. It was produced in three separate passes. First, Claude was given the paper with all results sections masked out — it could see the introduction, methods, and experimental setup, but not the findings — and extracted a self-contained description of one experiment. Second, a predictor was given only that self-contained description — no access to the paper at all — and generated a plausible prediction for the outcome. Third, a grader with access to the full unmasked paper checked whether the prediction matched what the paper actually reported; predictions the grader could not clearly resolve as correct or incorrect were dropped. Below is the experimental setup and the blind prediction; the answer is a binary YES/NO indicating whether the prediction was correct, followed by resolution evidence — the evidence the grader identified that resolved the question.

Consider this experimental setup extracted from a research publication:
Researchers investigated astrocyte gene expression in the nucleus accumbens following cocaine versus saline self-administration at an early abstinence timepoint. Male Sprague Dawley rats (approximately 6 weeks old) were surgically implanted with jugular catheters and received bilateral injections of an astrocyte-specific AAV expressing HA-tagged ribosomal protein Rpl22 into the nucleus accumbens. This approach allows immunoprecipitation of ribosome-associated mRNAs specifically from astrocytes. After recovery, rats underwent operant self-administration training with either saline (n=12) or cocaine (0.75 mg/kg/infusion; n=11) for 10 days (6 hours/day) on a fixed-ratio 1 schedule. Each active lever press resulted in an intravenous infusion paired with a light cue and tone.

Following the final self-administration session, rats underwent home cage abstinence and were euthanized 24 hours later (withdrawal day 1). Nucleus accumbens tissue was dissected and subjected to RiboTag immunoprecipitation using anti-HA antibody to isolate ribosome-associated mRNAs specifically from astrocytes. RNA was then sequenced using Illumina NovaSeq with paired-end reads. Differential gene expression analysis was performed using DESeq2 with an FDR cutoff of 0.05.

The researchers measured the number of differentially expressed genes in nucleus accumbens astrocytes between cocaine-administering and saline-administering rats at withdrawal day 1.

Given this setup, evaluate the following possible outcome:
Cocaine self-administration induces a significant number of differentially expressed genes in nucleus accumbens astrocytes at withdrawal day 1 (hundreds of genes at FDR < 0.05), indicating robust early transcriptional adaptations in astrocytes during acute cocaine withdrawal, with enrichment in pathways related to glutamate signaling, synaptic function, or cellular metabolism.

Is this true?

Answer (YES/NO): NO